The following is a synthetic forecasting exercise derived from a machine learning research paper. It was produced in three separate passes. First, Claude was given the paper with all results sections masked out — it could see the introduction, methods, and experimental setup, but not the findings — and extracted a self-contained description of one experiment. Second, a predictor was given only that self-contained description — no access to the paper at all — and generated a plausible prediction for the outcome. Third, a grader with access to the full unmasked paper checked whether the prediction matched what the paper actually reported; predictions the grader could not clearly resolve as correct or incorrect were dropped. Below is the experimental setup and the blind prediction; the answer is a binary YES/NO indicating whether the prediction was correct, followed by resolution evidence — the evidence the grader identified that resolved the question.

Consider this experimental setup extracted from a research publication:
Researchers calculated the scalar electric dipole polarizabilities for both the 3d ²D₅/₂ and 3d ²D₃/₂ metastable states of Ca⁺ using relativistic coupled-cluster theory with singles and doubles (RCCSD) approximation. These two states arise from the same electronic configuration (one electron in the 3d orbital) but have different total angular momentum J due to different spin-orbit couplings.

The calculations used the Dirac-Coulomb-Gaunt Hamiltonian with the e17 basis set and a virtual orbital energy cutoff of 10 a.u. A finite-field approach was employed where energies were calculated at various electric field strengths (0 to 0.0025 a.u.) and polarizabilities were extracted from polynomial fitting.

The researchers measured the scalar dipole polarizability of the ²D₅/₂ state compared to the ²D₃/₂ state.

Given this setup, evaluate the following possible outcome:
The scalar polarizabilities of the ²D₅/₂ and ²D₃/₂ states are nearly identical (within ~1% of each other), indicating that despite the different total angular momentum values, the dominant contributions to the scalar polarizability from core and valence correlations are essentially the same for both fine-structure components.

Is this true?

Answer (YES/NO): NO